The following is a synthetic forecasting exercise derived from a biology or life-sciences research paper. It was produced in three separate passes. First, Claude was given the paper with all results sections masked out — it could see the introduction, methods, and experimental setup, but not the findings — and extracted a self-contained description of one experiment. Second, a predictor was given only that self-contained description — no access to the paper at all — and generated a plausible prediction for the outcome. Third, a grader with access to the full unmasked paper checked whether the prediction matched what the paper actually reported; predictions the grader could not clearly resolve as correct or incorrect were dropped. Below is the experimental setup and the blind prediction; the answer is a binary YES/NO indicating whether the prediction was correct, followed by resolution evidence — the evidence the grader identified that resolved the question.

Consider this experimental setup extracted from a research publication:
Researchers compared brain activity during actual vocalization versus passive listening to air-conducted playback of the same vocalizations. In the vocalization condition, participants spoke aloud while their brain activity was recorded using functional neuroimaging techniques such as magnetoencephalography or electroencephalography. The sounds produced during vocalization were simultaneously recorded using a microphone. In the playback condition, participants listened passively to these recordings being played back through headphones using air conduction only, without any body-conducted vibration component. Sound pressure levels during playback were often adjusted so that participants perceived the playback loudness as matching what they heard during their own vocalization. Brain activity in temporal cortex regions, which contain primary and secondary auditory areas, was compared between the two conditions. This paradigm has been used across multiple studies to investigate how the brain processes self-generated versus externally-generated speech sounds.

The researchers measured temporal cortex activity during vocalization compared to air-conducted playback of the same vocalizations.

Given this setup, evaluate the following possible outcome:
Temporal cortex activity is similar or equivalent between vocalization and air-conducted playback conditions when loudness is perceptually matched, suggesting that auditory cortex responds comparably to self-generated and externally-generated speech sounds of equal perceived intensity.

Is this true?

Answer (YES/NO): NO